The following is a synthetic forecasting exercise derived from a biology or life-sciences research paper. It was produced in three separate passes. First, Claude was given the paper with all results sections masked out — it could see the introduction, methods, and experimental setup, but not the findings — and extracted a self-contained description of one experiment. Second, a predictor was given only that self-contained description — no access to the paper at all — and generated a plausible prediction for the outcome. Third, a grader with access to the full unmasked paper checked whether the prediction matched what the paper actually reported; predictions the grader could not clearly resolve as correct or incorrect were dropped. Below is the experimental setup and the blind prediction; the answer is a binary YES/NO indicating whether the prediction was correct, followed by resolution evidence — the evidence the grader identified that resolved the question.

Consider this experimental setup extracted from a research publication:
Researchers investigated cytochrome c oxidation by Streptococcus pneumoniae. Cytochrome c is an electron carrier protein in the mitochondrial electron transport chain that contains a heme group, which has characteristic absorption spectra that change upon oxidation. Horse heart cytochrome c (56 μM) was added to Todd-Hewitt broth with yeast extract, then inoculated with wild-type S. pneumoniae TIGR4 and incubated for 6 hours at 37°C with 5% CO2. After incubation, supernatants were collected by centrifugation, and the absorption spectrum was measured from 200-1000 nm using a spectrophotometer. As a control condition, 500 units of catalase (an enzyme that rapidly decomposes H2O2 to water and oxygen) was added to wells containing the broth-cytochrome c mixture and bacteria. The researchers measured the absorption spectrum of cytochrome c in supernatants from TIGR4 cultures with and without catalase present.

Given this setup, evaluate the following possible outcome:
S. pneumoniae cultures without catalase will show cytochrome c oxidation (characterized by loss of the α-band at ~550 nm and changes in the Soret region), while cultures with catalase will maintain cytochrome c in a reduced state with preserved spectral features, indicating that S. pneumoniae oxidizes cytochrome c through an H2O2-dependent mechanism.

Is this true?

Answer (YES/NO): YES